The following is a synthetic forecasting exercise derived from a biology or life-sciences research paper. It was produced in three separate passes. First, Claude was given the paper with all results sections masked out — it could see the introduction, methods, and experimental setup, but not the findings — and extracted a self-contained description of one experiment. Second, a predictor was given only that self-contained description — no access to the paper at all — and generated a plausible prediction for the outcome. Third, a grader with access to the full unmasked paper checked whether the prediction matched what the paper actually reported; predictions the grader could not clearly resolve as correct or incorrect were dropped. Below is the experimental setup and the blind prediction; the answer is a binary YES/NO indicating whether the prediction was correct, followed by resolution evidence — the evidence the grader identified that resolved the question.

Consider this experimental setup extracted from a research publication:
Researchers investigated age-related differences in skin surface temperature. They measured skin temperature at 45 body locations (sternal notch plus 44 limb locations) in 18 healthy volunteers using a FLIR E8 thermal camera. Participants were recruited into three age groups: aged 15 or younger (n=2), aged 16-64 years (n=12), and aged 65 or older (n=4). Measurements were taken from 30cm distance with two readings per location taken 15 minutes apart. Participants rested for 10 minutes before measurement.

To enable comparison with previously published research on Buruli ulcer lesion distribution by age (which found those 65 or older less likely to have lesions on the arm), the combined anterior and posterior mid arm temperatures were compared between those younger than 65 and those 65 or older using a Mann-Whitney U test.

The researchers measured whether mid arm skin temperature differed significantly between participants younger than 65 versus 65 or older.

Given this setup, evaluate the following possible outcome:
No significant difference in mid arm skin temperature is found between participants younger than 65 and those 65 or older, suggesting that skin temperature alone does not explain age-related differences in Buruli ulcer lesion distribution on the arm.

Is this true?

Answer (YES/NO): YES